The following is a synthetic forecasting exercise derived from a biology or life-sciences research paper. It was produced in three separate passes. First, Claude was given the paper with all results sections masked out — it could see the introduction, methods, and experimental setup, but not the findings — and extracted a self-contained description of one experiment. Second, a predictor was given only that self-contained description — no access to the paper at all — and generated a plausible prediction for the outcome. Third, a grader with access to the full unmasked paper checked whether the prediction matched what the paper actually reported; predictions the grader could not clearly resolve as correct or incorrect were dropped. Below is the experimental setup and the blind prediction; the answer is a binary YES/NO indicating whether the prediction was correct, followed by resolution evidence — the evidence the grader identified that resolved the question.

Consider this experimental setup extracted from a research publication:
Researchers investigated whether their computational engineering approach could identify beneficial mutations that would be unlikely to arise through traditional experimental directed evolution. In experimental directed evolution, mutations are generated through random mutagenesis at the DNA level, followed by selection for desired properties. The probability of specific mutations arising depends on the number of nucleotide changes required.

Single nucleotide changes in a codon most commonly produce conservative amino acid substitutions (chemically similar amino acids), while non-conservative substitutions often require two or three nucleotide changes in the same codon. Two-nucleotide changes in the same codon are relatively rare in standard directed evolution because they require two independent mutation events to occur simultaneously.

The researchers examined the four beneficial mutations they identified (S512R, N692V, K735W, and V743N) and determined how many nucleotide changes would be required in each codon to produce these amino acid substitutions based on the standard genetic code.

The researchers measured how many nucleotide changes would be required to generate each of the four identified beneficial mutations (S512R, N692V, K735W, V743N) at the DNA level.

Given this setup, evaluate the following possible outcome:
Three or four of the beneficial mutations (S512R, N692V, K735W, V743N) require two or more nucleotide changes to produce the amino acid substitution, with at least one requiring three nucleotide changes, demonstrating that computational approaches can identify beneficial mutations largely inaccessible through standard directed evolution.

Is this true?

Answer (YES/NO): NO